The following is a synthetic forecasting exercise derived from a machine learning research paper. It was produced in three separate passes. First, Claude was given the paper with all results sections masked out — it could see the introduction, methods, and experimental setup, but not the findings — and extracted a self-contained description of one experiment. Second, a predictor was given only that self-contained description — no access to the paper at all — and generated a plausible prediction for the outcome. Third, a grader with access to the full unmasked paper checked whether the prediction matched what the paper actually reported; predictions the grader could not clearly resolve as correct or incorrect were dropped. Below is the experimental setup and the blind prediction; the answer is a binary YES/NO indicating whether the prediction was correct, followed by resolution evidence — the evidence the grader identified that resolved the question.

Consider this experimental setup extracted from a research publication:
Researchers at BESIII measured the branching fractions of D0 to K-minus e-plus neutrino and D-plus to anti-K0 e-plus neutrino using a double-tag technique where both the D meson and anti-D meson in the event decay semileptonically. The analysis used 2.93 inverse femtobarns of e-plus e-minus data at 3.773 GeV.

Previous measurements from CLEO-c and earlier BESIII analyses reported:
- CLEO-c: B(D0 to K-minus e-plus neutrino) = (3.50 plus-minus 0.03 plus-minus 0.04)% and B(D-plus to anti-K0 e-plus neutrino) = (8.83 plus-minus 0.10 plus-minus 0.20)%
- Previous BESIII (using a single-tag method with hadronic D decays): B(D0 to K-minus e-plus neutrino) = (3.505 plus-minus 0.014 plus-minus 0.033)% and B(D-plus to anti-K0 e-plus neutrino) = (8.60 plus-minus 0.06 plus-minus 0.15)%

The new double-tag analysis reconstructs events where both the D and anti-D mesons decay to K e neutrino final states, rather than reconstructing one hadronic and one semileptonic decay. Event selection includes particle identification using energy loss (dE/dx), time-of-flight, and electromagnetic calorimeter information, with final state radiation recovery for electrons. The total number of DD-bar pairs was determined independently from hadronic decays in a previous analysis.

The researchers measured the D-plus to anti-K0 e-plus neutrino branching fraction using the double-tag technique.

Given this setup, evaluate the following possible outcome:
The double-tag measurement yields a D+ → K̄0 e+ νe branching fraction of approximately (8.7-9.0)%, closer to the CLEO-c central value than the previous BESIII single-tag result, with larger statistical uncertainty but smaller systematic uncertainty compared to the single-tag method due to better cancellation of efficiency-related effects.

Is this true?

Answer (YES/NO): NO